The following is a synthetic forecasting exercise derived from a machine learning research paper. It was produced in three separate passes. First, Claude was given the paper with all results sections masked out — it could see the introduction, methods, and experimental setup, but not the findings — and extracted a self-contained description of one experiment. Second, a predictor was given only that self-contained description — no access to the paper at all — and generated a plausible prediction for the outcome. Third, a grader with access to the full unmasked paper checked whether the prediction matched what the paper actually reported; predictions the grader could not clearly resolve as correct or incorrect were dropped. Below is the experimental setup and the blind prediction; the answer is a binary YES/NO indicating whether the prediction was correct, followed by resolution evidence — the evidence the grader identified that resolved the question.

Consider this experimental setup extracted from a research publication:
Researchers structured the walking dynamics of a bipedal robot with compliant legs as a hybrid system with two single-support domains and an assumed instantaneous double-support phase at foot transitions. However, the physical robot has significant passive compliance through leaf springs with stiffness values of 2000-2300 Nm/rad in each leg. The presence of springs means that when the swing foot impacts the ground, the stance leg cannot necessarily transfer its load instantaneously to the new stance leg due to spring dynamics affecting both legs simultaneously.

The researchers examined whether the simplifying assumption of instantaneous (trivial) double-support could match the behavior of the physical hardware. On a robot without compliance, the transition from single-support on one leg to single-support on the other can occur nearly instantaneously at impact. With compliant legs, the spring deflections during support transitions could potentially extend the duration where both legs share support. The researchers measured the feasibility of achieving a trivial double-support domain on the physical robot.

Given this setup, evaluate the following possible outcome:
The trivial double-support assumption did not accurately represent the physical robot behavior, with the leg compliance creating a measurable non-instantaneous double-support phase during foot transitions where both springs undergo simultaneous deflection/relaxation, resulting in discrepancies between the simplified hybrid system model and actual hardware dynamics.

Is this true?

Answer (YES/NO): YES